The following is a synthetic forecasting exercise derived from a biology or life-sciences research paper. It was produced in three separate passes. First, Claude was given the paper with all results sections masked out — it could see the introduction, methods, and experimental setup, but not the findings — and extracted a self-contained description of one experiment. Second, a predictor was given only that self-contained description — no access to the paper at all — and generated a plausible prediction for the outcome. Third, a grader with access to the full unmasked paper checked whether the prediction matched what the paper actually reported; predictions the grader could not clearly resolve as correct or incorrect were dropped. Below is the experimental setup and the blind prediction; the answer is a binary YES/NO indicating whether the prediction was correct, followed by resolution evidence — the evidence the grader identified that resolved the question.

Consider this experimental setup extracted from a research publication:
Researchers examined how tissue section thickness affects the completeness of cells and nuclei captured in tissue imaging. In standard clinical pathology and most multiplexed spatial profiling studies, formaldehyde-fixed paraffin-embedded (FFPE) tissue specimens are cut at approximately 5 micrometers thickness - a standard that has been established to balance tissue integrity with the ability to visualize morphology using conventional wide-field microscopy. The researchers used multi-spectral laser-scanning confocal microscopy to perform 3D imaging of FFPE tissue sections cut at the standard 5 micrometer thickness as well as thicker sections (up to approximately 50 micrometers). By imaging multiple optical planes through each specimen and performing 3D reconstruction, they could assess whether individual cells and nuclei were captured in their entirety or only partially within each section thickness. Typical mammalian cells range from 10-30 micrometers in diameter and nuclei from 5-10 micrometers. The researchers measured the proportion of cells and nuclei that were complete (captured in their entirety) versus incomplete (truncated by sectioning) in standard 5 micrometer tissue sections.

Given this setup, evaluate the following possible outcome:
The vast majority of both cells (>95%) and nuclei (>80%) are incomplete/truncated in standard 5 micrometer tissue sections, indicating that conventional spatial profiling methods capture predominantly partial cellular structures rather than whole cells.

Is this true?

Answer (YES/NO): YES